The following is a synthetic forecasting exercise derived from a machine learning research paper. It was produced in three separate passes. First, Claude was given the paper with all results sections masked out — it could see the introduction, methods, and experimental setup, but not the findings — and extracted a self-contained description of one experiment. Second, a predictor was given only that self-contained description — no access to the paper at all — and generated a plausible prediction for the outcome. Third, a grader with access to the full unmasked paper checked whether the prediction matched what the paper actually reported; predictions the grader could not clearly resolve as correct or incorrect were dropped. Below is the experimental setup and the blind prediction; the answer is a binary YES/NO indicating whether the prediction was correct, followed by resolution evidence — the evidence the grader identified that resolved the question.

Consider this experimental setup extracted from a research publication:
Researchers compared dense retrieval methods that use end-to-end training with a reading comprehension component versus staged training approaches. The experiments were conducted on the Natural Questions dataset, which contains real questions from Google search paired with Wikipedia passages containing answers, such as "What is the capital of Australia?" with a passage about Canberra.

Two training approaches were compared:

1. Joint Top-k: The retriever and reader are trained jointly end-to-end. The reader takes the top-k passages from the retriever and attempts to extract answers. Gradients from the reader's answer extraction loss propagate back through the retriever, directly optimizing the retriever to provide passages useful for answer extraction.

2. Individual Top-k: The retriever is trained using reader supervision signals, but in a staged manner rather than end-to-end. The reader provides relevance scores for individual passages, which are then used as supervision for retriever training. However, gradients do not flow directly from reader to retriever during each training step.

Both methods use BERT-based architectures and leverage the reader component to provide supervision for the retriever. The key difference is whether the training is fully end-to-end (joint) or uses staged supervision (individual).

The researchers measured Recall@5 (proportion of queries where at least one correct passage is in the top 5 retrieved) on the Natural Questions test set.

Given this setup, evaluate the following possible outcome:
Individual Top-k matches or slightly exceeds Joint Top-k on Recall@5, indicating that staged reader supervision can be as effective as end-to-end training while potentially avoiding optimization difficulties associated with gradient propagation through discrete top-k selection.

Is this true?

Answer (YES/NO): YES